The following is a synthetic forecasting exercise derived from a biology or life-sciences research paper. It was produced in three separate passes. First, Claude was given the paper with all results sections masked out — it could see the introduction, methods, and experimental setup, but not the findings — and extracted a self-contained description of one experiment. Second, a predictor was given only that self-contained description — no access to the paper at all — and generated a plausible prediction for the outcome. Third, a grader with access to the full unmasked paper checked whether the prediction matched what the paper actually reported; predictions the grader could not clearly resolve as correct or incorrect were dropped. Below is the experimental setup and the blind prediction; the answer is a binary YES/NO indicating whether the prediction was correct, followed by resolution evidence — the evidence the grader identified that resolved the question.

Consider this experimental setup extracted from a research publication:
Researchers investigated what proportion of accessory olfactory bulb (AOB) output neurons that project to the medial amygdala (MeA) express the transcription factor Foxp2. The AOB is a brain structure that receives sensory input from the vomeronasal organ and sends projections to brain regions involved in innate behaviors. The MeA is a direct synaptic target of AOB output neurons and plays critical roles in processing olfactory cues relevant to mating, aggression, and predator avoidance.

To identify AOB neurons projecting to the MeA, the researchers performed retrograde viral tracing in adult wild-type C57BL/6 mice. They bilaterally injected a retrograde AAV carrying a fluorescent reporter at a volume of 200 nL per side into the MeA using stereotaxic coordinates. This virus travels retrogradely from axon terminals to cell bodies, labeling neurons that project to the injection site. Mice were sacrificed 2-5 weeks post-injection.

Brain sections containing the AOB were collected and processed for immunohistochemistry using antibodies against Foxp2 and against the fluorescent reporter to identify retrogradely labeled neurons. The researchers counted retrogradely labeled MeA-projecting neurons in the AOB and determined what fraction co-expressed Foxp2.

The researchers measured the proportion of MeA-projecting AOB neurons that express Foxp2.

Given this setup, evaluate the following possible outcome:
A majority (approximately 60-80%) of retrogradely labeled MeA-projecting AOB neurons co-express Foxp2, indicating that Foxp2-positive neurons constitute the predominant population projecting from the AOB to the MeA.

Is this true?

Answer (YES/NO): YES